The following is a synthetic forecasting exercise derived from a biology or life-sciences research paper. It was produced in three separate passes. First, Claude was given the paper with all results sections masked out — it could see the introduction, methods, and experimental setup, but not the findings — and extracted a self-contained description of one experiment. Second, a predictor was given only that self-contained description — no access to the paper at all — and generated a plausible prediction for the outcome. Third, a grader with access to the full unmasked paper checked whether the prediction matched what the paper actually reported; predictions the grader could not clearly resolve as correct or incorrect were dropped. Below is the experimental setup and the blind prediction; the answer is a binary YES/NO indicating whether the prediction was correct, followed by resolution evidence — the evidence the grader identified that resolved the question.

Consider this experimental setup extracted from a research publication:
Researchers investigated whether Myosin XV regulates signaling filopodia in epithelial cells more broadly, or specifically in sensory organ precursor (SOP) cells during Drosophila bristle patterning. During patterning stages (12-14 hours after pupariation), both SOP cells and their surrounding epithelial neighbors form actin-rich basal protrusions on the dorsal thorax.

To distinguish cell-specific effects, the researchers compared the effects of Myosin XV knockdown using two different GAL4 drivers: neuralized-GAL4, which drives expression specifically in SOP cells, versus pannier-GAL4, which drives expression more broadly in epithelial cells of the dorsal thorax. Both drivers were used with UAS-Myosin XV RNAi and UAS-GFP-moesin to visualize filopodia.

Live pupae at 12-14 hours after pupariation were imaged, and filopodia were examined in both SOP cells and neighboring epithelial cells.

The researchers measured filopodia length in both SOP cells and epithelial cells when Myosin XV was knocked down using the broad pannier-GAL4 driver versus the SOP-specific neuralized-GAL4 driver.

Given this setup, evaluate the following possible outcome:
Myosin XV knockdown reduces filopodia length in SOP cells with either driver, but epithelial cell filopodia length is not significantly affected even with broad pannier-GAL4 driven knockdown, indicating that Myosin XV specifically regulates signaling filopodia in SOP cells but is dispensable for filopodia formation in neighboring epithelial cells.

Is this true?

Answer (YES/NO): NO